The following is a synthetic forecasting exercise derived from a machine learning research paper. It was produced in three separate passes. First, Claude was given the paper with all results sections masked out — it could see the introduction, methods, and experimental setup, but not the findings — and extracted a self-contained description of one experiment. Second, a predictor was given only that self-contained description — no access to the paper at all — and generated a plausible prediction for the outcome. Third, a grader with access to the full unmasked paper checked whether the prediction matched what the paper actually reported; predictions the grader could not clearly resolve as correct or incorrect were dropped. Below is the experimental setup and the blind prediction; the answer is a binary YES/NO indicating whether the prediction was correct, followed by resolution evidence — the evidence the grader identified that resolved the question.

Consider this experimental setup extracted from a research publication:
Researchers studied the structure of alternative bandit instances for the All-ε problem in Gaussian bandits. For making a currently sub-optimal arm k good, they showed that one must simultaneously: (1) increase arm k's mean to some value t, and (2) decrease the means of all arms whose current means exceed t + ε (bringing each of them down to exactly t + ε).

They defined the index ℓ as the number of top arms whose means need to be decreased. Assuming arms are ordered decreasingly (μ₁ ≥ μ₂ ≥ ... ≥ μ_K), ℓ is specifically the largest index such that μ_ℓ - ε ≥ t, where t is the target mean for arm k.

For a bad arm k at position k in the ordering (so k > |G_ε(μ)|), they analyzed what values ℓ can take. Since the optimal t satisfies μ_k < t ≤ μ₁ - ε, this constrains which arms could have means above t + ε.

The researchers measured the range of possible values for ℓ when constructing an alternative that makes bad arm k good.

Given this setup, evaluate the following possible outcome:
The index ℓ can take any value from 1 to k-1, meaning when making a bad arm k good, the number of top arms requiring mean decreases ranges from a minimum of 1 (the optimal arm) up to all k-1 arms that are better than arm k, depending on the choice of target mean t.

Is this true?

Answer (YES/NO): YES